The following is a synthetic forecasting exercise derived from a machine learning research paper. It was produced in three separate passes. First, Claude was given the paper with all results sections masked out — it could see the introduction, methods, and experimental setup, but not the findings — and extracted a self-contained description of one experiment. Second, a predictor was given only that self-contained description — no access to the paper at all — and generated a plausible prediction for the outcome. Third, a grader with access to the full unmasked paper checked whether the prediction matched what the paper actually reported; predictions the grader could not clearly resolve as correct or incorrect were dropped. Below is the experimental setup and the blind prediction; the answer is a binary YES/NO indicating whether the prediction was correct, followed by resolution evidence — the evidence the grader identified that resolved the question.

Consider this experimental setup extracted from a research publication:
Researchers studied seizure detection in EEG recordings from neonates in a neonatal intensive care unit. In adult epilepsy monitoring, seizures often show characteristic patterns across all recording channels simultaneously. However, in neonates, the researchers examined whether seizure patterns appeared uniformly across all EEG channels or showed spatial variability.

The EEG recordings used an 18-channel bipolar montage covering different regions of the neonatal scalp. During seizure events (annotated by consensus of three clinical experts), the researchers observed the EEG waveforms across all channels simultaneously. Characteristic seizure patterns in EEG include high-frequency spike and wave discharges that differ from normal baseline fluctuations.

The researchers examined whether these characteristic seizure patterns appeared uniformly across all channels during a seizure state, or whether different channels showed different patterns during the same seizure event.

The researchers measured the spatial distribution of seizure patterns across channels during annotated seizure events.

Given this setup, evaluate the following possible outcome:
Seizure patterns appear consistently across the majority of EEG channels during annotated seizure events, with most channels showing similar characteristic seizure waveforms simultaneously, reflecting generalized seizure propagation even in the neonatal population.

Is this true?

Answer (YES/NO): NO